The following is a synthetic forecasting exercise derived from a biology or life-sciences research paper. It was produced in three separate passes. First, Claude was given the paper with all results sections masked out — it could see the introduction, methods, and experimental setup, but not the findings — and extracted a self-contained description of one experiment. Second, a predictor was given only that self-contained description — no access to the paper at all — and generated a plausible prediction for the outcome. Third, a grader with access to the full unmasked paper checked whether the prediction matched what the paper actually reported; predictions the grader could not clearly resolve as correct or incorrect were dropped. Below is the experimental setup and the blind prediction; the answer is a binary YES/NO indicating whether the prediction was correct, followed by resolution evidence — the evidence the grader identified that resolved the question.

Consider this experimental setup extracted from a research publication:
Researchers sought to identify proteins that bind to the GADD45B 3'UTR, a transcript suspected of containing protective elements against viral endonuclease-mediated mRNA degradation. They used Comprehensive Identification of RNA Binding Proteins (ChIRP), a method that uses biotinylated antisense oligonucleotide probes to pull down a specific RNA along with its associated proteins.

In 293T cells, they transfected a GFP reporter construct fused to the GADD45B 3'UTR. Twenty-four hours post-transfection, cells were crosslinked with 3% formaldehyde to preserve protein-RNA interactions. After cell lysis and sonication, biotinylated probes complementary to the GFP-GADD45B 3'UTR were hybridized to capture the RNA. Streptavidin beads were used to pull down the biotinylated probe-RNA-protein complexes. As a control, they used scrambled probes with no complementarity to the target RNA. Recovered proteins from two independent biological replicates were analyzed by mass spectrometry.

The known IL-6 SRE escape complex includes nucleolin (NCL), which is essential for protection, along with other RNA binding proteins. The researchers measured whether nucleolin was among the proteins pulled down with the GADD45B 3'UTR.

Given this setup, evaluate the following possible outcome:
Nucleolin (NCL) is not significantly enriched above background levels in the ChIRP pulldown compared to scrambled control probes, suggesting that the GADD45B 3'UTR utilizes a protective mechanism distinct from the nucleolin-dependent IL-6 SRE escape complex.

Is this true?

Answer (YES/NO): NO